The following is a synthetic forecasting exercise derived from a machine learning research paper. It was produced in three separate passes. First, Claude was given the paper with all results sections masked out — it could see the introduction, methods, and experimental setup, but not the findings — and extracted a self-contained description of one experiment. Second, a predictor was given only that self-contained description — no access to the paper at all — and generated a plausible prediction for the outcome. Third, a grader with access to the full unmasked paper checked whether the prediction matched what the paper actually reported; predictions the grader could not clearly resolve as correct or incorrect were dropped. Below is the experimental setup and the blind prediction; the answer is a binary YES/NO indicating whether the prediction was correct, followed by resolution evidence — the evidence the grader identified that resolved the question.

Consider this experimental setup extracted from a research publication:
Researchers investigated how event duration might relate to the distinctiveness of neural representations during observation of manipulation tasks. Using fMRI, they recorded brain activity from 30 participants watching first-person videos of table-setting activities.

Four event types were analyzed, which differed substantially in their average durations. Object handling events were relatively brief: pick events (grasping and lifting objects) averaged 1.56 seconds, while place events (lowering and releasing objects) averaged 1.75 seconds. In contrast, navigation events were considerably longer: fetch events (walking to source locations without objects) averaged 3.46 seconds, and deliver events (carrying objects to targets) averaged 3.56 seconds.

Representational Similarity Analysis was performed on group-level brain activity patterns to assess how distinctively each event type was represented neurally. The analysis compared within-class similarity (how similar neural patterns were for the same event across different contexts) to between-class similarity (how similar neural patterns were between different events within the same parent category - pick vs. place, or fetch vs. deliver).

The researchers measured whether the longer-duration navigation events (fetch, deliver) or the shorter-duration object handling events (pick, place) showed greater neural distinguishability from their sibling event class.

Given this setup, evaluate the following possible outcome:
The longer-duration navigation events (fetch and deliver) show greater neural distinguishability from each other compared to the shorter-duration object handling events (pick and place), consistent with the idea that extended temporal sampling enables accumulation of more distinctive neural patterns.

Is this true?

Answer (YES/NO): YES